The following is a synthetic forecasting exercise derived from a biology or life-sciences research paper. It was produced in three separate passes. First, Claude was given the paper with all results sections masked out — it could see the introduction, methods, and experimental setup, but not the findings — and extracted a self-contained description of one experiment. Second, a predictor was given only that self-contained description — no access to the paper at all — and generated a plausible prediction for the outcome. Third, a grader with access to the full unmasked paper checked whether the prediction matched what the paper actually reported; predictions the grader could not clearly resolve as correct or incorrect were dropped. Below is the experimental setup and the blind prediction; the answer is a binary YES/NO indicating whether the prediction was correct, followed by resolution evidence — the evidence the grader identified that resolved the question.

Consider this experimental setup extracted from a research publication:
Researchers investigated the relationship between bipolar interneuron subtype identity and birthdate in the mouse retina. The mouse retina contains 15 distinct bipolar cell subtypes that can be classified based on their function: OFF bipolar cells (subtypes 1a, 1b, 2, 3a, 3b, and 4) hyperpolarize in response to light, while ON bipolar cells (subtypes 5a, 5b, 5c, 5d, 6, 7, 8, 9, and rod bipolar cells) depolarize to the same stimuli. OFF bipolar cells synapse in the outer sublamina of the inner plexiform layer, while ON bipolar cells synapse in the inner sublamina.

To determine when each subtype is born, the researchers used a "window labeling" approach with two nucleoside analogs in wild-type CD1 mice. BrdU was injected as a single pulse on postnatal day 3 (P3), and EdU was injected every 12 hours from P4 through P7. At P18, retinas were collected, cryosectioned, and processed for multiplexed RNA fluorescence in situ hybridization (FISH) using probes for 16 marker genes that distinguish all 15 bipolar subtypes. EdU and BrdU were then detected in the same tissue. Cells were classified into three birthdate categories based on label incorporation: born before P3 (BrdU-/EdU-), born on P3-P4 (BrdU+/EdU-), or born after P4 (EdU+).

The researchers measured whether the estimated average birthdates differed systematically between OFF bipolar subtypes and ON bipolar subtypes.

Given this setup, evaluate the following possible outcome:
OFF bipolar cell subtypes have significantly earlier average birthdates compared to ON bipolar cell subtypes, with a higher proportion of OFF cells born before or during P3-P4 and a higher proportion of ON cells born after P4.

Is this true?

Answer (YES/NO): YES